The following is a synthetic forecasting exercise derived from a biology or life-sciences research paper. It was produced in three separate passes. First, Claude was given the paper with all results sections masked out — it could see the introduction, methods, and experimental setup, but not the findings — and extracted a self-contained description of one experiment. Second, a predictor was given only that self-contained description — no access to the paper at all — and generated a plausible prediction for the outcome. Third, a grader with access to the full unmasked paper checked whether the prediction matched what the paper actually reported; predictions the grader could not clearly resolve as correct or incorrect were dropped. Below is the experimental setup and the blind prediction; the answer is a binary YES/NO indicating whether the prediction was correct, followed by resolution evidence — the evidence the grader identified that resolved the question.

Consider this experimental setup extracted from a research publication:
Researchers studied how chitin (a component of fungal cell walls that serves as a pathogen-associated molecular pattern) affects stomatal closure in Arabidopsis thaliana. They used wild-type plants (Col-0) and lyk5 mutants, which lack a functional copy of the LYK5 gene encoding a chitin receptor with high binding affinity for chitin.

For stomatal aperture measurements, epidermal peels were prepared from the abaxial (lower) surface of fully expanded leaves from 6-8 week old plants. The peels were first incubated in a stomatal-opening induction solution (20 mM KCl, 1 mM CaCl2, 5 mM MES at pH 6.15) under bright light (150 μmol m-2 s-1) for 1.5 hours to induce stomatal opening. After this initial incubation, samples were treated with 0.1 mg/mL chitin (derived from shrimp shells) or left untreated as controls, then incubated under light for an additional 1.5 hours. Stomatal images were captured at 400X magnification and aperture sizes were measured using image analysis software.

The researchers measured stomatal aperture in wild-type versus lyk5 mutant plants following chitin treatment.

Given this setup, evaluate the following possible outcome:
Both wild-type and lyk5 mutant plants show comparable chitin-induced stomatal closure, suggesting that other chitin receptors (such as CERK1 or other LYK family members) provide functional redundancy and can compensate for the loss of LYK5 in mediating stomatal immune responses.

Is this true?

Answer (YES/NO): NO